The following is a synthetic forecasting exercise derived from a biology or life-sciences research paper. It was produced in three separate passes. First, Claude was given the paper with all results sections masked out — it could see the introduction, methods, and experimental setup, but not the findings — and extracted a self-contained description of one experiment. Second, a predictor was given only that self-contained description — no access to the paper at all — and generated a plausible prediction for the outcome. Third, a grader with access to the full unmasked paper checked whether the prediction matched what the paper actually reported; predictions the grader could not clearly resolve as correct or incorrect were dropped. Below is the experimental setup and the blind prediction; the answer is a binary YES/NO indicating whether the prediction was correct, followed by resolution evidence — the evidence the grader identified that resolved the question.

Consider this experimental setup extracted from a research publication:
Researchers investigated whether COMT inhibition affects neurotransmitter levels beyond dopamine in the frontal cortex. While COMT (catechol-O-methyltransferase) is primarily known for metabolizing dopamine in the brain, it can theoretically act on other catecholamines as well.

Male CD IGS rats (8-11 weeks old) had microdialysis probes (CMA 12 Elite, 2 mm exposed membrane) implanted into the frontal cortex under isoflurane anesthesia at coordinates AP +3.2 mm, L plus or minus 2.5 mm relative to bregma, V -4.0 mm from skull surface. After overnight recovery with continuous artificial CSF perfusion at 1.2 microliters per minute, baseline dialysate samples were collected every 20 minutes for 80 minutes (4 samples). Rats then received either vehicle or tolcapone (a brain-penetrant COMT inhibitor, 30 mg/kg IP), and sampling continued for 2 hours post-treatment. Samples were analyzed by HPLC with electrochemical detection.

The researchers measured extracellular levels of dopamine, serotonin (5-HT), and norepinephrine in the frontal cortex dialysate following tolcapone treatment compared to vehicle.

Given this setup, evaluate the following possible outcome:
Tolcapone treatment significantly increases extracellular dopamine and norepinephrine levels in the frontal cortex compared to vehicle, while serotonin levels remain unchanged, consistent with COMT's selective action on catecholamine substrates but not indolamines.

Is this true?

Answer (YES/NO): NO